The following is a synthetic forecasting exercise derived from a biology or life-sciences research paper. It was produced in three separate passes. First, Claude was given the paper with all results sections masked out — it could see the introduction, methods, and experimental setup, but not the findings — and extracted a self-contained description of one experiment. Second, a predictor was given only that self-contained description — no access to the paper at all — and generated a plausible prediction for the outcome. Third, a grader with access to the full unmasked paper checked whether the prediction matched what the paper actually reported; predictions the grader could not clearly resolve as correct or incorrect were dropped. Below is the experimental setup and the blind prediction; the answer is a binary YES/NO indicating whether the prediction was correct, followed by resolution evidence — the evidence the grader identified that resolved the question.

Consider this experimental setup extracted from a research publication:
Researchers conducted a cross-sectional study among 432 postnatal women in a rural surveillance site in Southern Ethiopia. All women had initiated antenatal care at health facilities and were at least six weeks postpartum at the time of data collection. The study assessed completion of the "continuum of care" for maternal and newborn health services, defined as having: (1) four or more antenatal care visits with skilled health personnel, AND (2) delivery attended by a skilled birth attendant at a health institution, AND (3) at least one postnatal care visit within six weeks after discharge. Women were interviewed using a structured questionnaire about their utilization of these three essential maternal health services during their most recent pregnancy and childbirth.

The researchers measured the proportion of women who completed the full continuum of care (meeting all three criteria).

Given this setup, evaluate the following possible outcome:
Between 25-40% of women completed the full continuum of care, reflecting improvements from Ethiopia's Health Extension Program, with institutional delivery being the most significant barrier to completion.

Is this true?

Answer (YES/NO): NO